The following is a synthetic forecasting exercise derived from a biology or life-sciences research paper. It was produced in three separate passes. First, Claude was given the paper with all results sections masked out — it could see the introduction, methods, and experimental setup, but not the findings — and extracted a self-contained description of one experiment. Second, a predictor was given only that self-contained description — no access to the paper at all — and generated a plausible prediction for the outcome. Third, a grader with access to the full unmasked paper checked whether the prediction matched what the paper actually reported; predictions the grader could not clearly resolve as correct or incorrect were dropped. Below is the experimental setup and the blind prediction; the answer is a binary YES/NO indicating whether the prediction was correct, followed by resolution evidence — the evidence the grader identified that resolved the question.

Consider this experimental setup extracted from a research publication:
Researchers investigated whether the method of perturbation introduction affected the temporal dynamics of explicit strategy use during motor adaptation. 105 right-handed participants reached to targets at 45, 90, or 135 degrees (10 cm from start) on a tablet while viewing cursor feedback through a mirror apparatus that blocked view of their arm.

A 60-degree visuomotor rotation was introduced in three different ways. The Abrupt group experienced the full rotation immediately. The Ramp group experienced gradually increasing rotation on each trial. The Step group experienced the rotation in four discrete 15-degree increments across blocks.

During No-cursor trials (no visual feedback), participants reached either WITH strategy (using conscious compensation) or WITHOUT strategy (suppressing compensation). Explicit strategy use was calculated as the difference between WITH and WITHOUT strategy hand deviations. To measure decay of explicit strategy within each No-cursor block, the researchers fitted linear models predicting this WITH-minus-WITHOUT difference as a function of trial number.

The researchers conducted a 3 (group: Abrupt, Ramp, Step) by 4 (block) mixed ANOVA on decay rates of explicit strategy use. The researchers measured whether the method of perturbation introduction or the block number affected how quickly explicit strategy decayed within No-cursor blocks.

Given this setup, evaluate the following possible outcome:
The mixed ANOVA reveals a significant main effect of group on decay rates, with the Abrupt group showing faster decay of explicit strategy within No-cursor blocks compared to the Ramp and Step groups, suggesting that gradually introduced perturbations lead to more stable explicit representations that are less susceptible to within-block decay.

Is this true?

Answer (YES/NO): NO